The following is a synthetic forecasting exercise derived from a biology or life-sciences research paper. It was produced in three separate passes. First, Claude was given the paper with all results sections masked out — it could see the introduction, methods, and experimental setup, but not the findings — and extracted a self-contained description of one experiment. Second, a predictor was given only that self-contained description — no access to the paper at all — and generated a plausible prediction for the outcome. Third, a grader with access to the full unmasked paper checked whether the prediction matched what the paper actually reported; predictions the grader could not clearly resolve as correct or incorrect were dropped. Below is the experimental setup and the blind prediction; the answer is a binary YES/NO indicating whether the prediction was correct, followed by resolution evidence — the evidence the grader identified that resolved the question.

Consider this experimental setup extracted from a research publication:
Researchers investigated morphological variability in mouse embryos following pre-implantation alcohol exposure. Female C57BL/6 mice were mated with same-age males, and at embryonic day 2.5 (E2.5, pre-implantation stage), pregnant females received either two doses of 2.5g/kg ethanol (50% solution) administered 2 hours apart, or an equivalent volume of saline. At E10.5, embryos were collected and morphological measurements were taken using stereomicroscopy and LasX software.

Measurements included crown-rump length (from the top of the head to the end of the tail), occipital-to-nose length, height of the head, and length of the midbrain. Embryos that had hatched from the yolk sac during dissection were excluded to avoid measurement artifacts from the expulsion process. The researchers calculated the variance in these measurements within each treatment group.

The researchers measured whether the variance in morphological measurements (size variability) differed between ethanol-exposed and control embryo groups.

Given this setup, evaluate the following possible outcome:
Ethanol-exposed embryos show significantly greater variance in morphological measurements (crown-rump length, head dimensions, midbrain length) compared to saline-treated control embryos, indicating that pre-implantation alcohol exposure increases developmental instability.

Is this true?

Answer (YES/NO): YES